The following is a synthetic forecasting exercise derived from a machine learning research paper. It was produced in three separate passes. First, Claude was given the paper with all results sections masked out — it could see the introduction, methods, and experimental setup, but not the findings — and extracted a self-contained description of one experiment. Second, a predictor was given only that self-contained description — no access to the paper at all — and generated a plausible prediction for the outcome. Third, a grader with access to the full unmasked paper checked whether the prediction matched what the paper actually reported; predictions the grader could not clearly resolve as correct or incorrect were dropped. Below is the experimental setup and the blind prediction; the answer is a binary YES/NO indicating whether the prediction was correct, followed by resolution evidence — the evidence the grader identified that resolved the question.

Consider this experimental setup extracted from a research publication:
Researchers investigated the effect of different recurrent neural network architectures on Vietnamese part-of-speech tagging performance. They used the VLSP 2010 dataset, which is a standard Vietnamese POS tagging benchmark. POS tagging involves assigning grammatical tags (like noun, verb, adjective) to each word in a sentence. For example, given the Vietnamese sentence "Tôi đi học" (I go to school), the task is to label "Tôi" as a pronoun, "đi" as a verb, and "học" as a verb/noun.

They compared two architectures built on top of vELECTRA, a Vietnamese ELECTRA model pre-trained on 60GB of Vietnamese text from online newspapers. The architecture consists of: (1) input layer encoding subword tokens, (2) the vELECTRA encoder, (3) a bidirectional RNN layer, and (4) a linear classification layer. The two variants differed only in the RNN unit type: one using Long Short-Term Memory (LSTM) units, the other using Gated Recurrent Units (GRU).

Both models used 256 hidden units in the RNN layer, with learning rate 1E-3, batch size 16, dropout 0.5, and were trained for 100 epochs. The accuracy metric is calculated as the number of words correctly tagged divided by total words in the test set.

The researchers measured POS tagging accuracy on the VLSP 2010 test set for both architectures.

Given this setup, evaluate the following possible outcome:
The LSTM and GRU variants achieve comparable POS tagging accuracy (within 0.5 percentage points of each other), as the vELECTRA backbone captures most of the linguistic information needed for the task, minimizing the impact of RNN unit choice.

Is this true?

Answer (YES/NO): YES